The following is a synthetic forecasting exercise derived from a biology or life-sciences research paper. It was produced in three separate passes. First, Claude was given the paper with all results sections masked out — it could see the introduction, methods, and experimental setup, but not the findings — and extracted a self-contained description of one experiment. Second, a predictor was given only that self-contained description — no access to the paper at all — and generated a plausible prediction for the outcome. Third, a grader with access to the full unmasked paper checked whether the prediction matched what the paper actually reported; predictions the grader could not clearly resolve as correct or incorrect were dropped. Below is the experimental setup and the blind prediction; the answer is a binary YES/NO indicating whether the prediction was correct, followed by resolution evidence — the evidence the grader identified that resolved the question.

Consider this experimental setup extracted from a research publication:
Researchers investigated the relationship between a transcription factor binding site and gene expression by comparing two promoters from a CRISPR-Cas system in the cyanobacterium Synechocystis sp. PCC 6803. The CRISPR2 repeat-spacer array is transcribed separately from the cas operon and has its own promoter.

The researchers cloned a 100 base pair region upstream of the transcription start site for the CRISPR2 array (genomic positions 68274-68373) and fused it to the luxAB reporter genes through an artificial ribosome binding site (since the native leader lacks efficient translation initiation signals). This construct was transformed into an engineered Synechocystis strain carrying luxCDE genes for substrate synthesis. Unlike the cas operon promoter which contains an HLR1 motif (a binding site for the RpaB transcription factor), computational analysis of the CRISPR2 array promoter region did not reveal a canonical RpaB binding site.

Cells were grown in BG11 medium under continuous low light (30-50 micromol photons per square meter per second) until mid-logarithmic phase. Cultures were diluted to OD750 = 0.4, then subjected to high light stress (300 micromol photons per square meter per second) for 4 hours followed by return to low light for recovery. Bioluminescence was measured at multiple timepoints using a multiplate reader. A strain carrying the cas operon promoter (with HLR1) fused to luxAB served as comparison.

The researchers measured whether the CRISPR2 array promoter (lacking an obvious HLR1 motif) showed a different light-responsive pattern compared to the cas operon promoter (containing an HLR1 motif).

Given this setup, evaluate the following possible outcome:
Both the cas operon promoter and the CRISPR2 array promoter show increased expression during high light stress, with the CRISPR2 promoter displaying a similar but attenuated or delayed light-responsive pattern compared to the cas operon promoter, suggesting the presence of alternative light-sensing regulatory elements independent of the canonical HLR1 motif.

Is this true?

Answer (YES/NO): NO